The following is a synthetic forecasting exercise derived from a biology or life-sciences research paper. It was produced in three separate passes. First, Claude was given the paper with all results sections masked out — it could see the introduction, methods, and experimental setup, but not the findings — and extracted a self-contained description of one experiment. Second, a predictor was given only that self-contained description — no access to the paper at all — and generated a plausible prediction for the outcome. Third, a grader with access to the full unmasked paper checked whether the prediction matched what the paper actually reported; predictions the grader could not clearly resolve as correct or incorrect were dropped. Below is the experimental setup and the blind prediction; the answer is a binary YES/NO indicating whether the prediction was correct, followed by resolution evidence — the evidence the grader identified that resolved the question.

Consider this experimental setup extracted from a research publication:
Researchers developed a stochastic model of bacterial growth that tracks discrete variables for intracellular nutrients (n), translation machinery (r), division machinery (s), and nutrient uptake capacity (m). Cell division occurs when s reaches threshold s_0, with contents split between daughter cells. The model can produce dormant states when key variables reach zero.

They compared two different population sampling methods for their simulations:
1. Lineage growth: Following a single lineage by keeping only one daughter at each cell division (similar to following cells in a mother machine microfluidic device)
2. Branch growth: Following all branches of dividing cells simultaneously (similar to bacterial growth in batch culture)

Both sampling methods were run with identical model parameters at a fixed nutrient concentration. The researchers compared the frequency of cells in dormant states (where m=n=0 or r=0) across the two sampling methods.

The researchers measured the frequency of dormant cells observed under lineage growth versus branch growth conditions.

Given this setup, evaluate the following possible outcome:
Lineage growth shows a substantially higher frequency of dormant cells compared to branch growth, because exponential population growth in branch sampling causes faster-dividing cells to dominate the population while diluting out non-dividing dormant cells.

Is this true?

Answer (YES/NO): YES